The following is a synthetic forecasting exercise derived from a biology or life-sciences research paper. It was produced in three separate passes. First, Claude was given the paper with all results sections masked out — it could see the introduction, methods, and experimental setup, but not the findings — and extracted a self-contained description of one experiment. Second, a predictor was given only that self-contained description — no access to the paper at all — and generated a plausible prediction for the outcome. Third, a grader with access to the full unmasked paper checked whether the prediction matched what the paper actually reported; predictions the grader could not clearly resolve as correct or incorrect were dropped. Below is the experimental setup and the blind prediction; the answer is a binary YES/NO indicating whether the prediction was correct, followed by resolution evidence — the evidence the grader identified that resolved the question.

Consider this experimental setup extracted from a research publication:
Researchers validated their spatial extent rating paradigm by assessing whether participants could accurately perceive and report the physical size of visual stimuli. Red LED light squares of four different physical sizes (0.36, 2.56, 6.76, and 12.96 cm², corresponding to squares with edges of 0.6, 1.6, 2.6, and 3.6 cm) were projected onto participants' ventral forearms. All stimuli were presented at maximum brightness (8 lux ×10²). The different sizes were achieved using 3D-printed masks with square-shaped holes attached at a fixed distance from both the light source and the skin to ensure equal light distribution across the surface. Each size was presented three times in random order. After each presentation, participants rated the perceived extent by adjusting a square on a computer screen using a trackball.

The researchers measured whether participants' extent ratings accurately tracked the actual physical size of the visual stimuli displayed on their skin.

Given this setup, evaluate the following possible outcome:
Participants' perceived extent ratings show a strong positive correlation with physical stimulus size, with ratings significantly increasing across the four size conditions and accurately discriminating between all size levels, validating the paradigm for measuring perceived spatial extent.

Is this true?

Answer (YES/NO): YES